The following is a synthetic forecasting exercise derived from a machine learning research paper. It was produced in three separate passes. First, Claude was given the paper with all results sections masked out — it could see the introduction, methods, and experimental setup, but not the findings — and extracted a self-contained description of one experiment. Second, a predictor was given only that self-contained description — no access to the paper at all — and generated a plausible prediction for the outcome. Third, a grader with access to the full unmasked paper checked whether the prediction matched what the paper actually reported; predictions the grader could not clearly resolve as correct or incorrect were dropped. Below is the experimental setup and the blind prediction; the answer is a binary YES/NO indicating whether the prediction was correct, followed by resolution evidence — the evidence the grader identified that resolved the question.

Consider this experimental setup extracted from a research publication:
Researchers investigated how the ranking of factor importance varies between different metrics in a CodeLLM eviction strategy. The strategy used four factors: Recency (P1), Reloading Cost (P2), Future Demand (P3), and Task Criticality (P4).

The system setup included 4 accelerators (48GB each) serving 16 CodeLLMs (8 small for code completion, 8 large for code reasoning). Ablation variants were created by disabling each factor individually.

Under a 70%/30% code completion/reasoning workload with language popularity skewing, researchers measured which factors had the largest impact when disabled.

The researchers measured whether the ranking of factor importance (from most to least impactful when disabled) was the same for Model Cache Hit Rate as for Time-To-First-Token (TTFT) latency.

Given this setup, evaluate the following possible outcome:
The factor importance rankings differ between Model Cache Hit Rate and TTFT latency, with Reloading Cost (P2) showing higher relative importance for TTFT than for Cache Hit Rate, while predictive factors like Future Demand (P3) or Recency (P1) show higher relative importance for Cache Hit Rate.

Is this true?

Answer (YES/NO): NO